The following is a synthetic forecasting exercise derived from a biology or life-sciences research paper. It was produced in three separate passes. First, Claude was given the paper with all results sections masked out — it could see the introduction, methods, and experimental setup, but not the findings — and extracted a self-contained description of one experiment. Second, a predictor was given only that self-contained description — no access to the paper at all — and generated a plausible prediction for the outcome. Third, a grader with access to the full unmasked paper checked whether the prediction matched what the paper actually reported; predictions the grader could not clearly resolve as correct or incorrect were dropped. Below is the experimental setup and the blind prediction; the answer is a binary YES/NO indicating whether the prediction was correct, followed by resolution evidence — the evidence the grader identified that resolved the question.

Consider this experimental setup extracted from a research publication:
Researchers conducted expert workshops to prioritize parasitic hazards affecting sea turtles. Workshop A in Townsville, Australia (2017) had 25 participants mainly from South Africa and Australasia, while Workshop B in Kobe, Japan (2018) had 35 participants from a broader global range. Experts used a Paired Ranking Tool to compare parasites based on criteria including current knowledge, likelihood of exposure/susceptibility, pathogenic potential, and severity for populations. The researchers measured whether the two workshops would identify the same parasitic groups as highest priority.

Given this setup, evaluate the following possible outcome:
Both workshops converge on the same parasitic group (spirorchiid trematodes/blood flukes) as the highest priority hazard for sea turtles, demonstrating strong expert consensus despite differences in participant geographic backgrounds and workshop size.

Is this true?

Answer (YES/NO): YES